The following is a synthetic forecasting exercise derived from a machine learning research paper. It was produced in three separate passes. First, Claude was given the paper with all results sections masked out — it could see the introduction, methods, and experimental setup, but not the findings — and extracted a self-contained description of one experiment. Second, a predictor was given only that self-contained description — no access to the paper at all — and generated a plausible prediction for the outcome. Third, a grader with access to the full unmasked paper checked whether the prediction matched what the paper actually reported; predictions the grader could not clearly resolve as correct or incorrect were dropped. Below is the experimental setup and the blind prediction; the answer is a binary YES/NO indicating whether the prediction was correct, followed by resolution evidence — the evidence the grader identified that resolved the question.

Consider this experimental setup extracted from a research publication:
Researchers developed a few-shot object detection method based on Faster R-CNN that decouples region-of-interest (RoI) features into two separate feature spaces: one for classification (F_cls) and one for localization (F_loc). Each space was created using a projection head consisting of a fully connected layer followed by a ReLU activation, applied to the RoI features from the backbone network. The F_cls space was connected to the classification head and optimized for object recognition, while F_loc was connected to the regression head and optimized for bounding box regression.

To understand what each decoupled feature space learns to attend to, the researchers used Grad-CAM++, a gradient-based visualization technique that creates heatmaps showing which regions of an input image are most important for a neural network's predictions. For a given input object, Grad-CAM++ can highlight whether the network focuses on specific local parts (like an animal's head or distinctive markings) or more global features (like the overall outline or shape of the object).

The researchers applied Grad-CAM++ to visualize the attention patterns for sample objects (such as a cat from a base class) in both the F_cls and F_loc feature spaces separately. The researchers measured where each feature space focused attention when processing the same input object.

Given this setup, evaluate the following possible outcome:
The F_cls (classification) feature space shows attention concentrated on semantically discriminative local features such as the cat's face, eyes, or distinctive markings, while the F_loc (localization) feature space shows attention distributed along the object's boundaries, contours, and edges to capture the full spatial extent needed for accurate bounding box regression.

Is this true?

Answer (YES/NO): YES